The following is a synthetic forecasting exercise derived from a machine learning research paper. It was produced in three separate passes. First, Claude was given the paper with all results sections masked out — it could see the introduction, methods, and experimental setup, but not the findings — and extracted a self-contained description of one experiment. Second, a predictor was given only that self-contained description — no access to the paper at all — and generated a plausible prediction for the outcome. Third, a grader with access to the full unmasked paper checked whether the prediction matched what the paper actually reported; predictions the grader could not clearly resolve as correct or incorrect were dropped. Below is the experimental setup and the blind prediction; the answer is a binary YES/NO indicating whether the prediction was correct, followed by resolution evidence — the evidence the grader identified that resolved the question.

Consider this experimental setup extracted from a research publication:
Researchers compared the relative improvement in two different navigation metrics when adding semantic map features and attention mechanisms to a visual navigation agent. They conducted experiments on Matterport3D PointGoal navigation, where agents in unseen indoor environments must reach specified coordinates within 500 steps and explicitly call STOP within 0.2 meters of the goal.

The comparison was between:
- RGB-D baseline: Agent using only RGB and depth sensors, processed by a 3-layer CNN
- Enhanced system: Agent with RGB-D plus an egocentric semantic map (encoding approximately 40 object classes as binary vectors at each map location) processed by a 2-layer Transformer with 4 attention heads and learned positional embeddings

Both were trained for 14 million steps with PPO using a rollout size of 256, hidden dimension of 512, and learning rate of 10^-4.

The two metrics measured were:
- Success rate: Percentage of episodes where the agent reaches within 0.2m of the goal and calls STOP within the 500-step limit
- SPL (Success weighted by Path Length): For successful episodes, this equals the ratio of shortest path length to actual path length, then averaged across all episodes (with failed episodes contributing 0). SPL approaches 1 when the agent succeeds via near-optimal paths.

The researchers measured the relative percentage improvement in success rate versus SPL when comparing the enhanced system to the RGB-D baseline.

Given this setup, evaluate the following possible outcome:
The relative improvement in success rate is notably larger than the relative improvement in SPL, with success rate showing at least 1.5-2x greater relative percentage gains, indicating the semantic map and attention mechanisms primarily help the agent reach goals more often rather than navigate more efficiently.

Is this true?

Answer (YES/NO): NO